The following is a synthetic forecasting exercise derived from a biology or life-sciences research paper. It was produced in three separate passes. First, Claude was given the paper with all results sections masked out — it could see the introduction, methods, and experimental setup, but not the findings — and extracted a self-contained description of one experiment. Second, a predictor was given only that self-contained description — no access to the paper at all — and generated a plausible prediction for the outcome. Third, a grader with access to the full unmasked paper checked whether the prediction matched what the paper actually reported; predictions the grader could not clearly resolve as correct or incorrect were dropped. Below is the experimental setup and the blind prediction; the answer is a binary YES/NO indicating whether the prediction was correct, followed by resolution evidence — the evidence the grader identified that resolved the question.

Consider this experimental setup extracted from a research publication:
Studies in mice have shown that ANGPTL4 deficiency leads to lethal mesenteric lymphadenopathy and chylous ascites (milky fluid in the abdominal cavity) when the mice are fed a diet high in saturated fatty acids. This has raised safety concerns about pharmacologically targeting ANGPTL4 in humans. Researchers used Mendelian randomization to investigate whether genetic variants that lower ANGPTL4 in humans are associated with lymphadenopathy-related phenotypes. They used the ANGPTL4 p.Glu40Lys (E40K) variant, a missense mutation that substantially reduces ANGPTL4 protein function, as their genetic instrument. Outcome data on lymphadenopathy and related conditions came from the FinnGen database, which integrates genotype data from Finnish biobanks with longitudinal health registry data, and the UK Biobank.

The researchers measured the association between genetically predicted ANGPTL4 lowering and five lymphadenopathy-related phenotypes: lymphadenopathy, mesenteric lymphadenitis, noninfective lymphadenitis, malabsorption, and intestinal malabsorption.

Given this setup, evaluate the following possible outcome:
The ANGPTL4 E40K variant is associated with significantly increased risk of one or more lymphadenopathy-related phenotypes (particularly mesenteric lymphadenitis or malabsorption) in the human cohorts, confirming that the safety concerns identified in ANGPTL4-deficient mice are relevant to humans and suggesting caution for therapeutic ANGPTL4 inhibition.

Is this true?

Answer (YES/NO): NO